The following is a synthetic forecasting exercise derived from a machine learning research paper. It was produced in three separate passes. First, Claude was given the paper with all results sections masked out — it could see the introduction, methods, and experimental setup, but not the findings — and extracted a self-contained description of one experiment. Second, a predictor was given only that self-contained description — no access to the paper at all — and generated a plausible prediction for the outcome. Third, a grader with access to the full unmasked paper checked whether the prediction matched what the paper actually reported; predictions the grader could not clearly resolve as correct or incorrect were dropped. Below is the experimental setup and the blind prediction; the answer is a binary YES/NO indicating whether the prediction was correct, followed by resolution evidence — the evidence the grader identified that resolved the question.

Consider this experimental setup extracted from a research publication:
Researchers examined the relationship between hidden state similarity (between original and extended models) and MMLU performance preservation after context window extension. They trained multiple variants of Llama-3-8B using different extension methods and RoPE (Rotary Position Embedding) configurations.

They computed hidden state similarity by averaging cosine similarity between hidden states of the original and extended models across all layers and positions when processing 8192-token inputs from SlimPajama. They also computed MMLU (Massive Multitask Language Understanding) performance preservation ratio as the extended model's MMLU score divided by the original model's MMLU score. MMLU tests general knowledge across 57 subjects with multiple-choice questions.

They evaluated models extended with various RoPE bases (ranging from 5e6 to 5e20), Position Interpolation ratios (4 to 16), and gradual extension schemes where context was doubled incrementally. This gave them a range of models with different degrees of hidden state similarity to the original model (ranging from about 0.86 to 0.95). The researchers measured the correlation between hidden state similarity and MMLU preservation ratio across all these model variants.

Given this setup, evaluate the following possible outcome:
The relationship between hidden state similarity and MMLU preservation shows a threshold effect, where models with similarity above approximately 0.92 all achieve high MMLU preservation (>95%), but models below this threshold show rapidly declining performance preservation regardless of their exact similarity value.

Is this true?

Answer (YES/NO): NO